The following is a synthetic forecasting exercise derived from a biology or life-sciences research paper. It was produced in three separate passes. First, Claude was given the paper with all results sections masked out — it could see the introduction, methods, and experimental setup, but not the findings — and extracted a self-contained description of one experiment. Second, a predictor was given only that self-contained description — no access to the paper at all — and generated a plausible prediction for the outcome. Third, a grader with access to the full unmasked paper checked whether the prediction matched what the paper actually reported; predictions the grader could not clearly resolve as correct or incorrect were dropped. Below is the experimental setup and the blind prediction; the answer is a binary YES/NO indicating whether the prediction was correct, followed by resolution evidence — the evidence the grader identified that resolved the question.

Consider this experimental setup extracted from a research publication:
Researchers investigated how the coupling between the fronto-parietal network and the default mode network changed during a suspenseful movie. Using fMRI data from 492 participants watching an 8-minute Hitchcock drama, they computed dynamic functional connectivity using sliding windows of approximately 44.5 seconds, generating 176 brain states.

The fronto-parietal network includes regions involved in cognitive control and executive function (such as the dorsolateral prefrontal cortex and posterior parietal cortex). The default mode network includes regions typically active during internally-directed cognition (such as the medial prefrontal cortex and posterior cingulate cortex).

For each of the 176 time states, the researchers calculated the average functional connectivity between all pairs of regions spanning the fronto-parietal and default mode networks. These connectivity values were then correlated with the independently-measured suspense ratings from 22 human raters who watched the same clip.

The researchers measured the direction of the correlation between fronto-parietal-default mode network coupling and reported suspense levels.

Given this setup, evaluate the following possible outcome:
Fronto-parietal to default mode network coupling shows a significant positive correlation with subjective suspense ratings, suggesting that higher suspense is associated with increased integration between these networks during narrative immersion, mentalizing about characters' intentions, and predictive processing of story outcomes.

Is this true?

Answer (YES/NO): NO